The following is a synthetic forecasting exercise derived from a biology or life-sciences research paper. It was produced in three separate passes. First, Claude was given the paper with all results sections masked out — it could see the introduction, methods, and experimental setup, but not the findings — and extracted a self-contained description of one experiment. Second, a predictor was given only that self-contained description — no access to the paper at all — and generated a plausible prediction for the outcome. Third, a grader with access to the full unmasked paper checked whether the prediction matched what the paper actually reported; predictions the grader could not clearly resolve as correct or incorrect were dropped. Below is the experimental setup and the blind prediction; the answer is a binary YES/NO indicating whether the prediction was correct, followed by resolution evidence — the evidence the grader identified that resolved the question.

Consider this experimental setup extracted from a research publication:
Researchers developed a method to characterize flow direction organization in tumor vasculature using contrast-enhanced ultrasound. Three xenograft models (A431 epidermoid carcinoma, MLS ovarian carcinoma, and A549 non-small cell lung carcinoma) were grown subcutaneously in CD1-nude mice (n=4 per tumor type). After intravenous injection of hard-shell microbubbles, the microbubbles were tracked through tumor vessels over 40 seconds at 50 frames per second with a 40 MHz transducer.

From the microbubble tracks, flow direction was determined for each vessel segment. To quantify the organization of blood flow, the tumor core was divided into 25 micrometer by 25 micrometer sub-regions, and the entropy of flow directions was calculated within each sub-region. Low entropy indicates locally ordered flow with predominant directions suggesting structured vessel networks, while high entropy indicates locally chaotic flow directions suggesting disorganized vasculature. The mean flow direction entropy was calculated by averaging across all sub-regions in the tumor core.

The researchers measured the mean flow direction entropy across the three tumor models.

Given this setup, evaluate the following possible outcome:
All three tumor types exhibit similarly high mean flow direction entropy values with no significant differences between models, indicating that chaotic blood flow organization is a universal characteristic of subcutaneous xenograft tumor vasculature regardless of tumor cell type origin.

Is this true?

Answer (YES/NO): NO